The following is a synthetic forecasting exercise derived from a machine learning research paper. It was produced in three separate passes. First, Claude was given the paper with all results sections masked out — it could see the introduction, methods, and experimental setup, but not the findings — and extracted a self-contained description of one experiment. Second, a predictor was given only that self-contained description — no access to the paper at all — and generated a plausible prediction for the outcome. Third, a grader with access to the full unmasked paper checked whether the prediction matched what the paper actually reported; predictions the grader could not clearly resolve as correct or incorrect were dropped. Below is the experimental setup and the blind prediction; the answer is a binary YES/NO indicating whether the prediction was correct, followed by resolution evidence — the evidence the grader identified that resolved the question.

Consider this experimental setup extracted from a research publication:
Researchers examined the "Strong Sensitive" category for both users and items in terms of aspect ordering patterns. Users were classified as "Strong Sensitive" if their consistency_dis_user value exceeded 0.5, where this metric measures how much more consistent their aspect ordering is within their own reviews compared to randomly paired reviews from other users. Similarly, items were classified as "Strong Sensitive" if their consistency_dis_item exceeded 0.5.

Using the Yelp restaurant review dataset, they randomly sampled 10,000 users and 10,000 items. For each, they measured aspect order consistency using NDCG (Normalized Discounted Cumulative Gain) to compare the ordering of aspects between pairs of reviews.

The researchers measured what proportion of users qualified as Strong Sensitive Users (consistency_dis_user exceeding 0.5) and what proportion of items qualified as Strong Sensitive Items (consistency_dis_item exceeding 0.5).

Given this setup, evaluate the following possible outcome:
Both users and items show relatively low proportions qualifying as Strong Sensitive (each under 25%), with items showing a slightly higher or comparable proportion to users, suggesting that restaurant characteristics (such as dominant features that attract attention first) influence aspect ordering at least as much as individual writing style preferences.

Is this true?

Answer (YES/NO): YES